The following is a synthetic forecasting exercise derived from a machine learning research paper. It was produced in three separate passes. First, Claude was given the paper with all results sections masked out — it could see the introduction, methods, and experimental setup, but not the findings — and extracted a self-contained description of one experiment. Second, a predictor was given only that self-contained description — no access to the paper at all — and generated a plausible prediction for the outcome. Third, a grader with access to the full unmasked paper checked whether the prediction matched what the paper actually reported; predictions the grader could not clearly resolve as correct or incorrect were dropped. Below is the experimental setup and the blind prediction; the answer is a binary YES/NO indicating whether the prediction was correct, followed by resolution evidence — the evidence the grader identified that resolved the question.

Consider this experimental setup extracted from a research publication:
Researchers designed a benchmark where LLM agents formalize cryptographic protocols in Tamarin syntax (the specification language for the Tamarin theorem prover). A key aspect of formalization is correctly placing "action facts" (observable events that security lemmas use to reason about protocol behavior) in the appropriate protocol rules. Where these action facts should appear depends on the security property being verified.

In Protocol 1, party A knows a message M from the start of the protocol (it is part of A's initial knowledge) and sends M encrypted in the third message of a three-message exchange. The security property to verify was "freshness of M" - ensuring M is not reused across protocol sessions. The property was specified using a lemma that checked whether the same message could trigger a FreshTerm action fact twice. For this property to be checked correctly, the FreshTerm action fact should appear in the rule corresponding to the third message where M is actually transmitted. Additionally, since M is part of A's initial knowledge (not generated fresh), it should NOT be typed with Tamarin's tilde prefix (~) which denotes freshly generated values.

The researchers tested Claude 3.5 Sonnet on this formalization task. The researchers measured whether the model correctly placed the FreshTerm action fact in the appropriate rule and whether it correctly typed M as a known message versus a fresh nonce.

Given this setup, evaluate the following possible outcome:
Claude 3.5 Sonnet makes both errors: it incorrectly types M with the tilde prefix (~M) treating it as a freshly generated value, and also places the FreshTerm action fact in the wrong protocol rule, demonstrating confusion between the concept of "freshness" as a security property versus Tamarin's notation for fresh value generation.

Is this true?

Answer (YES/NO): YES